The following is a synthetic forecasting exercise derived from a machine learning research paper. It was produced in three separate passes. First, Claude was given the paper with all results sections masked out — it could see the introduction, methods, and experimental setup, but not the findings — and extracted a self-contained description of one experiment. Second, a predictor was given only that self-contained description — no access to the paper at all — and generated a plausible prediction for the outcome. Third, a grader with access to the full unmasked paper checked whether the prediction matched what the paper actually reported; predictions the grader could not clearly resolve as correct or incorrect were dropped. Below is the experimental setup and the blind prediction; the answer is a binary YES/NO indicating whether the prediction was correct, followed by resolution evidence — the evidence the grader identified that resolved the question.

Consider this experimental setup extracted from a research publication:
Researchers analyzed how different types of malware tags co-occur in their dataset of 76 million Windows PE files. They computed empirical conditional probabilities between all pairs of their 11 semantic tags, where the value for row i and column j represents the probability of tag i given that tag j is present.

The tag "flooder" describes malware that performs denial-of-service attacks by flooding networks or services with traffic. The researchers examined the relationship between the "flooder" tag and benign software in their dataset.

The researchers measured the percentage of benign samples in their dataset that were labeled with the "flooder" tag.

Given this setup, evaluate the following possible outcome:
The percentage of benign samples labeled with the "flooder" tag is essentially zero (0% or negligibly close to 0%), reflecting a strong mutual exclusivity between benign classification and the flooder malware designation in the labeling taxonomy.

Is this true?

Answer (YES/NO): YES